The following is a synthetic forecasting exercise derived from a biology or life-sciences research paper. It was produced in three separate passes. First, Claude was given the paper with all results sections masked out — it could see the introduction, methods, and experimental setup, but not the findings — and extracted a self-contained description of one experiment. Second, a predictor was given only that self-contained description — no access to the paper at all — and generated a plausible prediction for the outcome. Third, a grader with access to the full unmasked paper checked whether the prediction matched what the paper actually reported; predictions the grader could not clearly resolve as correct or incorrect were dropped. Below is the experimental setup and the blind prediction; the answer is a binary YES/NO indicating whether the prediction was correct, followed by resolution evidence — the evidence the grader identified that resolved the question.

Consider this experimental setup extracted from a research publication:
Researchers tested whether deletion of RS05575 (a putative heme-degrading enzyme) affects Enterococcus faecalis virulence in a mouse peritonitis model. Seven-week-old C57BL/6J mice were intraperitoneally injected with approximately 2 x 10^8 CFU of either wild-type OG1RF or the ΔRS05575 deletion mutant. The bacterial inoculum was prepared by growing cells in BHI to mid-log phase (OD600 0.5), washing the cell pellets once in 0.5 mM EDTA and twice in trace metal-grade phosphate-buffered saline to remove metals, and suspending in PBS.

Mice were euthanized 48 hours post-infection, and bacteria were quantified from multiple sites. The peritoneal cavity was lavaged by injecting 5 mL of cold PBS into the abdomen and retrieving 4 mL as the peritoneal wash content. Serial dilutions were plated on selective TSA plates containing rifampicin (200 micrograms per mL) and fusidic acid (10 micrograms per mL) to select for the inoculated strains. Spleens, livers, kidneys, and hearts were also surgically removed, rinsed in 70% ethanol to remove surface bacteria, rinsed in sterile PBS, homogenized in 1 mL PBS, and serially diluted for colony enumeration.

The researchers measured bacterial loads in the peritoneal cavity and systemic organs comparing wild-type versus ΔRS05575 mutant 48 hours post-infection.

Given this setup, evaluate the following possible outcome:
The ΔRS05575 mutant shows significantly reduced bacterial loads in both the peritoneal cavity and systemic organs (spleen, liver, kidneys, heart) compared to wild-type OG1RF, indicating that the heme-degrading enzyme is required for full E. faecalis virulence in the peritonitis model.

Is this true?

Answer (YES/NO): NO